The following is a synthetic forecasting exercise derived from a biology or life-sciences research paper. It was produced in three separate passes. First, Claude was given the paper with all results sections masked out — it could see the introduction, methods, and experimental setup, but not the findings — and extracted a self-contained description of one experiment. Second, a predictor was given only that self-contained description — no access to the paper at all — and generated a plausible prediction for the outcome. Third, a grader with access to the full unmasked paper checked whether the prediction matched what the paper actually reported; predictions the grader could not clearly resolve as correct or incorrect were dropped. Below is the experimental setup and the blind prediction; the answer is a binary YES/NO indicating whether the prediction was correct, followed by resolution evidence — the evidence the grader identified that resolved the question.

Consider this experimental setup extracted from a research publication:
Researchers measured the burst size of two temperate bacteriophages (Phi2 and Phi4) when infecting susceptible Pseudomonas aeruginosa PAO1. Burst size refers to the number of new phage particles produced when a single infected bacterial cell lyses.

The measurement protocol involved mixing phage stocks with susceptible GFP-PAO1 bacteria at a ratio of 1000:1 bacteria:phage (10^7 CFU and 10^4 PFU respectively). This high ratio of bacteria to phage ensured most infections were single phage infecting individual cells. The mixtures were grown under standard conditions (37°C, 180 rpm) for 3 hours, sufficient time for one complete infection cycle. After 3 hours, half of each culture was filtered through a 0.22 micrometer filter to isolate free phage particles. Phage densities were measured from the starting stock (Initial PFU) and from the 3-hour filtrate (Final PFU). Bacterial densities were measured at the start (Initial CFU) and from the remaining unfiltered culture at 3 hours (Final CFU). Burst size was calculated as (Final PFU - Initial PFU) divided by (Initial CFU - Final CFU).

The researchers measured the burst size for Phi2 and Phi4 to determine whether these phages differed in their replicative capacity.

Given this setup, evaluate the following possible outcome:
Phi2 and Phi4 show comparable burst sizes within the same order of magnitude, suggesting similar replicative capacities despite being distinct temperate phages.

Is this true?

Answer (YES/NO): YES